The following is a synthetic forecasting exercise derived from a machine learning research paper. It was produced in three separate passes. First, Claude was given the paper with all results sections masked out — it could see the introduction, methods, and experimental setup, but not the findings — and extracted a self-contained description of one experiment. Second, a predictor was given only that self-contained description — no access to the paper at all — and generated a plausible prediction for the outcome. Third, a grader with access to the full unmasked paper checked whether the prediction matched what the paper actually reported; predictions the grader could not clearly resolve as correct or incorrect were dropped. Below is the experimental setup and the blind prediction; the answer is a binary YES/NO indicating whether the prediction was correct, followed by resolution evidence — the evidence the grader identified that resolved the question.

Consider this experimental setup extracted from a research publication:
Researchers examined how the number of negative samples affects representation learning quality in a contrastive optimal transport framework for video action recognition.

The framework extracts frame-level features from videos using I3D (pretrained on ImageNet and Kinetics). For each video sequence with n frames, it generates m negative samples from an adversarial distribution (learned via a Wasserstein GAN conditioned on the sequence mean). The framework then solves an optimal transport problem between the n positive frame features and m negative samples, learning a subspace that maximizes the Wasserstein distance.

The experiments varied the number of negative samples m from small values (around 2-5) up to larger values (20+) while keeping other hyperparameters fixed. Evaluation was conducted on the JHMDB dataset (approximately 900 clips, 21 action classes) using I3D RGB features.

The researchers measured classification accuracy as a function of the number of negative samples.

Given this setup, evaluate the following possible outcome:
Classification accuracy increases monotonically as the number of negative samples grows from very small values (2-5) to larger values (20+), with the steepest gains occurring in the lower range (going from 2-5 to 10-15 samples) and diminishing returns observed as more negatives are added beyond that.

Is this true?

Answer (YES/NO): NO